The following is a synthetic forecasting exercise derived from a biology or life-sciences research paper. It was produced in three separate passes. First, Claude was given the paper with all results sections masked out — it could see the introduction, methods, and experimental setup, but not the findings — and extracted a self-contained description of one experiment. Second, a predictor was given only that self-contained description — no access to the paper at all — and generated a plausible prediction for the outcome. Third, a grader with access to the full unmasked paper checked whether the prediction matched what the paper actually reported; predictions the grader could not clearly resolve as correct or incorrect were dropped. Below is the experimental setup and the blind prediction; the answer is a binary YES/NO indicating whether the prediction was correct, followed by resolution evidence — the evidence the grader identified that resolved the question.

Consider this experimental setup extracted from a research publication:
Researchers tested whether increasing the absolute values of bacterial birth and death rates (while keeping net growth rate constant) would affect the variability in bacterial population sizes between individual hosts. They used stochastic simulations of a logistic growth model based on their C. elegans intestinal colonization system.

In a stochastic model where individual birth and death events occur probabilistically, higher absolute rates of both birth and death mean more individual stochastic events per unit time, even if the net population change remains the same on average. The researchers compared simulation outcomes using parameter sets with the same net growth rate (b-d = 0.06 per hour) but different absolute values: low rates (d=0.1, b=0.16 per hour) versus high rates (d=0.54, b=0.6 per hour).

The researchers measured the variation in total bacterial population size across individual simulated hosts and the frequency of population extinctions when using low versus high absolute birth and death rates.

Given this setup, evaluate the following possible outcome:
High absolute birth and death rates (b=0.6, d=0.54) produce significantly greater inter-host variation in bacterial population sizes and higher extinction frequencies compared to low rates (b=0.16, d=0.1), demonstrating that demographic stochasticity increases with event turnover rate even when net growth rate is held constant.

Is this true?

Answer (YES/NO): YES